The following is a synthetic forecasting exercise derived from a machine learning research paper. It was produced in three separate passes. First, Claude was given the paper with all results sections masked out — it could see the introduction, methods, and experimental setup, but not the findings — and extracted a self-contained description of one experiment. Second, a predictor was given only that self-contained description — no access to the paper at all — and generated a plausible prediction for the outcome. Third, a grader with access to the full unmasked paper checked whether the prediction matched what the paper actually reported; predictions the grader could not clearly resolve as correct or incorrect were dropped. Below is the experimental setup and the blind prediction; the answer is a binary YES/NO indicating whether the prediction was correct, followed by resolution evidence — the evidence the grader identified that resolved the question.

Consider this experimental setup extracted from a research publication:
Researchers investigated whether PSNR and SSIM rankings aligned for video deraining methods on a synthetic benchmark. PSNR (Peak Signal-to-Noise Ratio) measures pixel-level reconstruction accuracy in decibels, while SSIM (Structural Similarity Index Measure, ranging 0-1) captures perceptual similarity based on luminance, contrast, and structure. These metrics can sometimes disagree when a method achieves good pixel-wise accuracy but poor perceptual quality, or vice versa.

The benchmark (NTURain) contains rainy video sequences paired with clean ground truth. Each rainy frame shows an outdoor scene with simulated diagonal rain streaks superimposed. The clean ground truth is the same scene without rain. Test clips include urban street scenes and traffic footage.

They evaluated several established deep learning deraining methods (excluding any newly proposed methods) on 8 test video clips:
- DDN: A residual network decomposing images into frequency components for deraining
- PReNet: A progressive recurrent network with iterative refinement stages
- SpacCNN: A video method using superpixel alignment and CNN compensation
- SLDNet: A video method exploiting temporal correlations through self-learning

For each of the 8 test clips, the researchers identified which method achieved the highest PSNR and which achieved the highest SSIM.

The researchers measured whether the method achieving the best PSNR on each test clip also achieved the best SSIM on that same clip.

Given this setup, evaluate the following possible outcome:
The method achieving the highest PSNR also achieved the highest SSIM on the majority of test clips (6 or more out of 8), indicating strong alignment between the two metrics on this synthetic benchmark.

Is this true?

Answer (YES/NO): NO